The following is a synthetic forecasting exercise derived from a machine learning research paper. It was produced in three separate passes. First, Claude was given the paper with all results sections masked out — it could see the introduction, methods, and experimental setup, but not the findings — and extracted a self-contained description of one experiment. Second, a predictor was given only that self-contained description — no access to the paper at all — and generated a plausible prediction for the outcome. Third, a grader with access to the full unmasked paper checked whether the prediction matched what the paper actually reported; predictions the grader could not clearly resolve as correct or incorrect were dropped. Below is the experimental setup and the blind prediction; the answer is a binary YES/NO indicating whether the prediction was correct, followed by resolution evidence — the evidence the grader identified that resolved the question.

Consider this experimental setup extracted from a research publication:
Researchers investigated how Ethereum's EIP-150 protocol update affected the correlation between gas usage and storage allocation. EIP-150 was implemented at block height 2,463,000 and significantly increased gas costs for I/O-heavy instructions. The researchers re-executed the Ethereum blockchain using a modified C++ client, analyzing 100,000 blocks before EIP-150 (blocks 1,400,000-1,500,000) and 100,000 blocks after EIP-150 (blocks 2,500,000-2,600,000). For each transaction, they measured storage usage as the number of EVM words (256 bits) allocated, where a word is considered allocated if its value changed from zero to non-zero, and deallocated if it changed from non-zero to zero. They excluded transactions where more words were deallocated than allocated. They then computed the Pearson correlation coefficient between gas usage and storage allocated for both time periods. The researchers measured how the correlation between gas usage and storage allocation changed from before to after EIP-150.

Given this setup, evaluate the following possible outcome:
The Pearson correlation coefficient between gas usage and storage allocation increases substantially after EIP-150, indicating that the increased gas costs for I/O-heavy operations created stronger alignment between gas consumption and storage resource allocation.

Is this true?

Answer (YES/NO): YES